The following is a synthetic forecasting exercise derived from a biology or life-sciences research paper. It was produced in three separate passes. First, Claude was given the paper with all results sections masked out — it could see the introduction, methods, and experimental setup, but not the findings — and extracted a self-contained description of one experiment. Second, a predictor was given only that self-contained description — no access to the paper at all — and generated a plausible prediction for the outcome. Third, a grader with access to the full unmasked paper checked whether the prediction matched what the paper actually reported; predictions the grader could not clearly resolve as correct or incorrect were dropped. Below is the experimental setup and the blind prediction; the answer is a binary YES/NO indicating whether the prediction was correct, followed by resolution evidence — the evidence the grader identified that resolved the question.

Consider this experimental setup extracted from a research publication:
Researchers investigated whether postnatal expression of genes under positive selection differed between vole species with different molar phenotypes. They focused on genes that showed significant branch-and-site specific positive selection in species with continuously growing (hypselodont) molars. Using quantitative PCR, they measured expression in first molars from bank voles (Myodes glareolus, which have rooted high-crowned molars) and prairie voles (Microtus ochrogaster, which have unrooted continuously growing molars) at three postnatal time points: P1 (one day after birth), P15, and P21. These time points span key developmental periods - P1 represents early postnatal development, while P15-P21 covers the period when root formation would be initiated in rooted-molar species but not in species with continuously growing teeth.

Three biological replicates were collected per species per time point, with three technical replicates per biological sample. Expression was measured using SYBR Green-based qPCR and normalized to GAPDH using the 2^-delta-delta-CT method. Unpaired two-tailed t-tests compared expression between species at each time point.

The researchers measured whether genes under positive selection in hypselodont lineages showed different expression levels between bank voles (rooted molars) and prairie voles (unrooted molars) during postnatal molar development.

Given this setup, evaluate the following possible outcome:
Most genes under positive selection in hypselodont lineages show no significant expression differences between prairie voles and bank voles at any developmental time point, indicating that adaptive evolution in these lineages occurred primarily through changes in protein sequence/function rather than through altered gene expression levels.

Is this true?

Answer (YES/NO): NO